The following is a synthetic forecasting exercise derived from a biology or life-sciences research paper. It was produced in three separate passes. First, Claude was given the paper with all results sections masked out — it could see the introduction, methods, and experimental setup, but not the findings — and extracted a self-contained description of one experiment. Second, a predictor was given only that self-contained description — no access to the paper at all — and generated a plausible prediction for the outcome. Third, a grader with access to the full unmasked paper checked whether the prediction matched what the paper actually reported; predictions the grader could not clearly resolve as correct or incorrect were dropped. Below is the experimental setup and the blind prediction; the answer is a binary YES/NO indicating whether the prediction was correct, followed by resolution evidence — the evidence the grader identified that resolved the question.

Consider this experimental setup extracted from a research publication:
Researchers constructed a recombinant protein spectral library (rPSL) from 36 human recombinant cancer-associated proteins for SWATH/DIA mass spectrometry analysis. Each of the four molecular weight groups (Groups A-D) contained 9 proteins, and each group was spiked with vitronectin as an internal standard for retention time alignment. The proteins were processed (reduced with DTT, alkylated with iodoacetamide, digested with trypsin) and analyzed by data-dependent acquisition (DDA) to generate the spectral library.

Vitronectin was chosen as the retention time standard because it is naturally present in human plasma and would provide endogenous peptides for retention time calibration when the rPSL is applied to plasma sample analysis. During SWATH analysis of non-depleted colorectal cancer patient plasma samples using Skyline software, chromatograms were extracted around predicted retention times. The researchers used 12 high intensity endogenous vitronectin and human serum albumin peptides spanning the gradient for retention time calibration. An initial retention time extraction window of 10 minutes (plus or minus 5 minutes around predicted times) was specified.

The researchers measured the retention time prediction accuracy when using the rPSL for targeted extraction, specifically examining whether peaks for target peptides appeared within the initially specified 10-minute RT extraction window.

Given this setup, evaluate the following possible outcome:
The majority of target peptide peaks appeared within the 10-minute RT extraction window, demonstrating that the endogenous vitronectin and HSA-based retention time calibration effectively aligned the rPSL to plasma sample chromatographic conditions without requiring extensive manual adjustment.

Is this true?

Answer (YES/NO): NO